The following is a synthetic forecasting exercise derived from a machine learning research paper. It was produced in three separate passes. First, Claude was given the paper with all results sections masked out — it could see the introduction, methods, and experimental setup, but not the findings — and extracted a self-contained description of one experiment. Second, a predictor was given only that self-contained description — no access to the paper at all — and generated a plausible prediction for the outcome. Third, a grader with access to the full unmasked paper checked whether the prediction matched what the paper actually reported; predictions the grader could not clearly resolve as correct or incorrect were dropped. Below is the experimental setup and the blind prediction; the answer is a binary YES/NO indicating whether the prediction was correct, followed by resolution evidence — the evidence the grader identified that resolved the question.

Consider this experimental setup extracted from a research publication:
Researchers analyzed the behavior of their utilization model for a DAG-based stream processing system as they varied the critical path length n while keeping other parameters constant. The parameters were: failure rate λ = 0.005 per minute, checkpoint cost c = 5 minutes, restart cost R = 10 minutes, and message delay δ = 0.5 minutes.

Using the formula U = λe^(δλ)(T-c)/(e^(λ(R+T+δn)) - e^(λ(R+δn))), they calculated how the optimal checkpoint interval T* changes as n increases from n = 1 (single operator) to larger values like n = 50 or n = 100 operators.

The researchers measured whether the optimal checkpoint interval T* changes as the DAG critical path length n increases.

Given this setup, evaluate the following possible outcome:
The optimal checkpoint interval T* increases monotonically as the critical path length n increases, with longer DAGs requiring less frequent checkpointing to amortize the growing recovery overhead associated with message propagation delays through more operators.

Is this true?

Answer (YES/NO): NO